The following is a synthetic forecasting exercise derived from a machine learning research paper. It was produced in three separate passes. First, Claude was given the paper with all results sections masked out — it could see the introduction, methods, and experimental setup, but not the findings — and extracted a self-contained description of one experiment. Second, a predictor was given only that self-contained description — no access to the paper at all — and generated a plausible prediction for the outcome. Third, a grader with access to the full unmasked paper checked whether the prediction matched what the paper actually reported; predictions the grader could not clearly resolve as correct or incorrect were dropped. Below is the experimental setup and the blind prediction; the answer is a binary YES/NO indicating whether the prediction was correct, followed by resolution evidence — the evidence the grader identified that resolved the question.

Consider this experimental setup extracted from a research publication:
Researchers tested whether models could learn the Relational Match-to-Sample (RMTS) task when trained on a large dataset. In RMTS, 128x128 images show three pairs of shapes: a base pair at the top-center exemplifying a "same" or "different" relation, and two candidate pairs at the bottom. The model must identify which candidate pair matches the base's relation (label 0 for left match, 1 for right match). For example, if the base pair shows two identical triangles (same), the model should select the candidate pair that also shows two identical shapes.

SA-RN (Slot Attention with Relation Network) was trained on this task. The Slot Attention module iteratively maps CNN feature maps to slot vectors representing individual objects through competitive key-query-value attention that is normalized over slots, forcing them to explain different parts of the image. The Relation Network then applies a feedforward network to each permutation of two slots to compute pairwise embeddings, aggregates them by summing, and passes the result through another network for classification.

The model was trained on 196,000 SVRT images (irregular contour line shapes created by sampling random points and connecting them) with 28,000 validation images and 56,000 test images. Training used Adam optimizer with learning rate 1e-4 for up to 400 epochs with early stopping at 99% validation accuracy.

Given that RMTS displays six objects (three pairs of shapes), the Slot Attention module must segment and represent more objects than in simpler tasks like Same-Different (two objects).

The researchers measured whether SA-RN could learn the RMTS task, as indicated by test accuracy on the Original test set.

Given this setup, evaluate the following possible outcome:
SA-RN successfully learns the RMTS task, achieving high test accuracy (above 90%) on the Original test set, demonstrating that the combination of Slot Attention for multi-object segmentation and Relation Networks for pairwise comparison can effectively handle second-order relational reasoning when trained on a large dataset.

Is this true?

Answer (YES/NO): NO